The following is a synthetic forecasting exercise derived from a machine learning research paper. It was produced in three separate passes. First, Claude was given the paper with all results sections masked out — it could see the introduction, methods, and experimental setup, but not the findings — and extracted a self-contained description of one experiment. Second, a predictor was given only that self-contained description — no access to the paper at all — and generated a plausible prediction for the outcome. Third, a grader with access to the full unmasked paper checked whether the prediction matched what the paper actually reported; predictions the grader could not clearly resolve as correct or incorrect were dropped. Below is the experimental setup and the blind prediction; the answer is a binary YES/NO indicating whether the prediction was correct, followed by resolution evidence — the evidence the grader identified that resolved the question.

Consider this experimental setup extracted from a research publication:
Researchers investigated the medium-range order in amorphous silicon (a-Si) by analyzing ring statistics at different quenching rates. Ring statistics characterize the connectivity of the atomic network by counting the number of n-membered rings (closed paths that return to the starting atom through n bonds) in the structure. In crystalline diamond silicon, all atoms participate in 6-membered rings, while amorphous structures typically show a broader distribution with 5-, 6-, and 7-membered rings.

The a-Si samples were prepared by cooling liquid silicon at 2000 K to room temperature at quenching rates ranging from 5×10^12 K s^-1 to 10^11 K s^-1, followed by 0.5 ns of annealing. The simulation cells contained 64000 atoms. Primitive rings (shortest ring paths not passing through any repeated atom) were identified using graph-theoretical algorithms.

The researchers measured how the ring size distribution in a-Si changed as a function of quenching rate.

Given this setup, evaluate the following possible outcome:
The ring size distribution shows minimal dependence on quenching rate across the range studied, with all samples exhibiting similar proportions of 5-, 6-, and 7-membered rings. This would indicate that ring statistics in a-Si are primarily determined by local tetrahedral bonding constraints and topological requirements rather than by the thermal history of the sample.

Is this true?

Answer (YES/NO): NO